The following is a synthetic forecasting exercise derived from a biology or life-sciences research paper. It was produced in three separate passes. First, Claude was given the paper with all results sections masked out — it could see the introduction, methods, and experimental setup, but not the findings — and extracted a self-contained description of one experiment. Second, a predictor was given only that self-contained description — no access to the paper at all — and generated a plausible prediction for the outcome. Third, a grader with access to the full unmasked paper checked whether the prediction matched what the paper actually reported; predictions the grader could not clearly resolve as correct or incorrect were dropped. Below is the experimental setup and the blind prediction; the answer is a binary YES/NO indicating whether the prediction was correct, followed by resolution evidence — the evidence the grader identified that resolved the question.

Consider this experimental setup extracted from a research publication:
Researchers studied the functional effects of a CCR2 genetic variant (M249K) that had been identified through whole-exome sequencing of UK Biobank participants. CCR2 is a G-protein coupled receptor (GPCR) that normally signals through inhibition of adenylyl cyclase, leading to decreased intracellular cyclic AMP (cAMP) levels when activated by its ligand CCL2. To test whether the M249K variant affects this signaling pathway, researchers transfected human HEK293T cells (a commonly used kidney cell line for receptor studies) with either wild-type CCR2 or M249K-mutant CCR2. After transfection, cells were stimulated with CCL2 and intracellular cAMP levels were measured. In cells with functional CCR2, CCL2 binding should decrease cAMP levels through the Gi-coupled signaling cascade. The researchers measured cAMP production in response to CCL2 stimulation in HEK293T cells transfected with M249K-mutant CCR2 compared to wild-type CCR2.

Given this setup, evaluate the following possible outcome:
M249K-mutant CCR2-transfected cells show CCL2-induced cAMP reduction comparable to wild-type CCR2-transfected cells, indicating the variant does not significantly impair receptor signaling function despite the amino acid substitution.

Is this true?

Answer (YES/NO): NO